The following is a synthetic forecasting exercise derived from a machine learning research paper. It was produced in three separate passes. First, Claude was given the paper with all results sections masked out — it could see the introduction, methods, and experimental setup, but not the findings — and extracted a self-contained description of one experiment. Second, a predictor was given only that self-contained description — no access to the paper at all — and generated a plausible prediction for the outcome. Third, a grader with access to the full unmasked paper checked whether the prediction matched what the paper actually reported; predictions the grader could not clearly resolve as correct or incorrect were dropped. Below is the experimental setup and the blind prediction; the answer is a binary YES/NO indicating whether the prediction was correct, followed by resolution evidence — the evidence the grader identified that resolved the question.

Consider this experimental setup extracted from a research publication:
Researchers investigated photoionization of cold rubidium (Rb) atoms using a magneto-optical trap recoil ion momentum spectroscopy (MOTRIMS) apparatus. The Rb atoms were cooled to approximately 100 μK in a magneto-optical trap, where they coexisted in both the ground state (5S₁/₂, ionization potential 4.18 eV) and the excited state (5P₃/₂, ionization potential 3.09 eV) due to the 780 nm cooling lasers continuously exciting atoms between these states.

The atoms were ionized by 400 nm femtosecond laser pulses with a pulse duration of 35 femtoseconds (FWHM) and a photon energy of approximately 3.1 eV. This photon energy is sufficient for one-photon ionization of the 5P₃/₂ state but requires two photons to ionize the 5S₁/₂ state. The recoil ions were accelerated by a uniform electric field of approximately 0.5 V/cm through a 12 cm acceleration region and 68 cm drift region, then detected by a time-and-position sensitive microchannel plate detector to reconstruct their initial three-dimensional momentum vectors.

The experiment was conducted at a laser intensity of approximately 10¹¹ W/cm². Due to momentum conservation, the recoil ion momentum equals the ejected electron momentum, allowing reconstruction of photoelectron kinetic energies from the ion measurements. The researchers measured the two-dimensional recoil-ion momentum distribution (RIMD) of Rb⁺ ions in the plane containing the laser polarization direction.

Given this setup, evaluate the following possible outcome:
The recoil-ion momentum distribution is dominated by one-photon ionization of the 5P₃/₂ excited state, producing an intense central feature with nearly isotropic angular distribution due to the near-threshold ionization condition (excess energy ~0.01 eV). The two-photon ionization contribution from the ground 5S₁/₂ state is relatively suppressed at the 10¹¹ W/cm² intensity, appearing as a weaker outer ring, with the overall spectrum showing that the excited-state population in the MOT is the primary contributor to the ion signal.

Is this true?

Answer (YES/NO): NO